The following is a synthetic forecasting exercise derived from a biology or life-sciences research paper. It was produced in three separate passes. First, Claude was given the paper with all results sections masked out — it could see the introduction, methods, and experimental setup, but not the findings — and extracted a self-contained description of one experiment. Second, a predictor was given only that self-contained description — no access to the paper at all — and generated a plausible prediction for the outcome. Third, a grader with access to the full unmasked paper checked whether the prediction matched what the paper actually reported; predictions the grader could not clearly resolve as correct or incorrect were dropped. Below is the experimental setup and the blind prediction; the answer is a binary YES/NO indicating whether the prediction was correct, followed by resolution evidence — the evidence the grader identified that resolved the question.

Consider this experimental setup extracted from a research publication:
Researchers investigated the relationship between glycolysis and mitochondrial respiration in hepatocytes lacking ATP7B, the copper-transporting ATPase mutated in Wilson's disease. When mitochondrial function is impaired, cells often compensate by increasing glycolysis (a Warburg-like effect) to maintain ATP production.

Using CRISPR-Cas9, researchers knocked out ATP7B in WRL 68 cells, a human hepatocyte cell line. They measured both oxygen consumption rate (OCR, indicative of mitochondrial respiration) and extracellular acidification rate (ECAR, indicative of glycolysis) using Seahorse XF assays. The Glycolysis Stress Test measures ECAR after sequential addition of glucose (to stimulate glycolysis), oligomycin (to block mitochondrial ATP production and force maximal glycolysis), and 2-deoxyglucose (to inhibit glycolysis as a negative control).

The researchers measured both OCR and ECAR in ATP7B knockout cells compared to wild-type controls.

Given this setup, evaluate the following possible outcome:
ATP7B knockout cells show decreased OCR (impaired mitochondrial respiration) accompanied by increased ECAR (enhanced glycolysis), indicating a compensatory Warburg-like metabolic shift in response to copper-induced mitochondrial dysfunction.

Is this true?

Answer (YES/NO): NO